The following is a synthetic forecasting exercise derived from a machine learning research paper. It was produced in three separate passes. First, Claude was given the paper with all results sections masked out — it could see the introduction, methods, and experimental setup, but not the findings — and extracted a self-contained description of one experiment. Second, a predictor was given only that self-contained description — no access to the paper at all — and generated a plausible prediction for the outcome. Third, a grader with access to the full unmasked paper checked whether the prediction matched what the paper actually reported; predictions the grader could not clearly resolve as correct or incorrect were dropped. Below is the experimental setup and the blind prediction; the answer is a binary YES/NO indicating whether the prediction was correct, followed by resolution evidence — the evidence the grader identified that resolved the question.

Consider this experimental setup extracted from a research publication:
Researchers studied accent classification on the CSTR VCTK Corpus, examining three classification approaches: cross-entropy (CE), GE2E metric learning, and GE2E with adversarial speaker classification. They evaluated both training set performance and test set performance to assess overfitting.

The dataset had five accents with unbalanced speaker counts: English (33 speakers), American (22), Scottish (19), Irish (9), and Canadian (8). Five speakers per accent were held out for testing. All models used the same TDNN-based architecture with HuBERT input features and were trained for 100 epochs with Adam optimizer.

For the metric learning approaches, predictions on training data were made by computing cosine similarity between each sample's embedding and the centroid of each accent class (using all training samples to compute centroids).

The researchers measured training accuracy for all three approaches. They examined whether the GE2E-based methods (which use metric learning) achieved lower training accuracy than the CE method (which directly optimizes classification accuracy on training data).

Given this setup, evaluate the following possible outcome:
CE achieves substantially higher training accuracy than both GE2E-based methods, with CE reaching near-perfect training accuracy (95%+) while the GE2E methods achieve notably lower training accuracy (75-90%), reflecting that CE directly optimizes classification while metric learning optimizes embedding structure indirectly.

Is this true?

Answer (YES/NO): NO